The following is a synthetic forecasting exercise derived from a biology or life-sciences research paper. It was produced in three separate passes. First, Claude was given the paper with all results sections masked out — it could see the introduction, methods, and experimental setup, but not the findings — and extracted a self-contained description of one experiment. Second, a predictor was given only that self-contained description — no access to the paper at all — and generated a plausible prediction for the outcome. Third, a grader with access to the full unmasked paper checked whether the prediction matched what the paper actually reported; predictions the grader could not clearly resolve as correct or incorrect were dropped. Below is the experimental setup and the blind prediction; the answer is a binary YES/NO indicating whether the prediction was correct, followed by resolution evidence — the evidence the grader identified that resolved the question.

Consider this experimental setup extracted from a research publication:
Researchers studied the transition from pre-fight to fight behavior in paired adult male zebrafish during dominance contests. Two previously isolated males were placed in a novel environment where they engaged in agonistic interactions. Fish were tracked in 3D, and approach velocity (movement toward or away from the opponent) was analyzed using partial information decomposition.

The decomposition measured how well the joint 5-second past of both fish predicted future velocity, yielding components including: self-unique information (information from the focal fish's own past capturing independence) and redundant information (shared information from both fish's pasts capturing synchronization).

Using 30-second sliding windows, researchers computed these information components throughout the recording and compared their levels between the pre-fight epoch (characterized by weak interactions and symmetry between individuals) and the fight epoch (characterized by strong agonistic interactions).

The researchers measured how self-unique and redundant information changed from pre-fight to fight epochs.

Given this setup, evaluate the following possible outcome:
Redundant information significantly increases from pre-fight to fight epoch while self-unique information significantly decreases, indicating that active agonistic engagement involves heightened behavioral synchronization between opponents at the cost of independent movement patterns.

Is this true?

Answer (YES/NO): YES